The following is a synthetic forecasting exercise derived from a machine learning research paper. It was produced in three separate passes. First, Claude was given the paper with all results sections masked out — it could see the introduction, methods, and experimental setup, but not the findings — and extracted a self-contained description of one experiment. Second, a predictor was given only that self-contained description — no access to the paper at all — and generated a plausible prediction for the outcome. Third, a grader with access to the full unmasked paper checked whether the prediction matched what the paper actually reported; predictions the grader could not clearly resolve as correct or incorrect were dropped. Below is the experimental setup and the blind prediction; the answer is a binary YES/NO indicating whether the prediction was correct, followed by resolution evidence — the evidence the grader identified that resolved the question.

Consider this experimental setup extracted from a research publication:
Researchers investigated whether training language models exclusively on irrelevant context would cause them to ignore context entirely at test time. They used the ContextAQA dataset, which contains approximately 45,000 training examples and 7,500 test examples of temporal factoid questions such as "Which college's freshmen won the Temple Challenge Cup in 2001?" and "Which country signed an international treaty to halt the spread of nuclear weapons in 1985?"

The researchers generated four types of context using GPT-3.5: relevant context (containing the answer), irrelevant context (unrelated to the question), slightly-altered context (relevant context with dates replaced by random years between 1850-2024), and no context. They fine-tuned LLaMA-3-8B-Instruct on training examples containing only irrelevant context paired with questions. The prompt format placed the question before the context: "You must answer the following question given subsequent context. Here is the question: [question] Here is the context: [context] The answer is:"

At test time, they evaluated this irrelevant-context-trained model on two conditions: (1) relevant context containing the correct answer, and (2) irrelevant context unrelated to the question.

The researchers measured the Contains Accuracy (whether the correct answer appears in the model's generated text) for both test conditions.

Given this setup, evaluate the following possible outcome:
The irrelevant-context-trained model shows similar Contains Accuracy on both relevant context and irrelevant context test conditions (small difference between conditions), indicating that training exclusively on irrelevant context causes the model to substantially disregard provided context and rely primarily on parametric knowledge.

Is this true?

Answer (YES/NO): YES